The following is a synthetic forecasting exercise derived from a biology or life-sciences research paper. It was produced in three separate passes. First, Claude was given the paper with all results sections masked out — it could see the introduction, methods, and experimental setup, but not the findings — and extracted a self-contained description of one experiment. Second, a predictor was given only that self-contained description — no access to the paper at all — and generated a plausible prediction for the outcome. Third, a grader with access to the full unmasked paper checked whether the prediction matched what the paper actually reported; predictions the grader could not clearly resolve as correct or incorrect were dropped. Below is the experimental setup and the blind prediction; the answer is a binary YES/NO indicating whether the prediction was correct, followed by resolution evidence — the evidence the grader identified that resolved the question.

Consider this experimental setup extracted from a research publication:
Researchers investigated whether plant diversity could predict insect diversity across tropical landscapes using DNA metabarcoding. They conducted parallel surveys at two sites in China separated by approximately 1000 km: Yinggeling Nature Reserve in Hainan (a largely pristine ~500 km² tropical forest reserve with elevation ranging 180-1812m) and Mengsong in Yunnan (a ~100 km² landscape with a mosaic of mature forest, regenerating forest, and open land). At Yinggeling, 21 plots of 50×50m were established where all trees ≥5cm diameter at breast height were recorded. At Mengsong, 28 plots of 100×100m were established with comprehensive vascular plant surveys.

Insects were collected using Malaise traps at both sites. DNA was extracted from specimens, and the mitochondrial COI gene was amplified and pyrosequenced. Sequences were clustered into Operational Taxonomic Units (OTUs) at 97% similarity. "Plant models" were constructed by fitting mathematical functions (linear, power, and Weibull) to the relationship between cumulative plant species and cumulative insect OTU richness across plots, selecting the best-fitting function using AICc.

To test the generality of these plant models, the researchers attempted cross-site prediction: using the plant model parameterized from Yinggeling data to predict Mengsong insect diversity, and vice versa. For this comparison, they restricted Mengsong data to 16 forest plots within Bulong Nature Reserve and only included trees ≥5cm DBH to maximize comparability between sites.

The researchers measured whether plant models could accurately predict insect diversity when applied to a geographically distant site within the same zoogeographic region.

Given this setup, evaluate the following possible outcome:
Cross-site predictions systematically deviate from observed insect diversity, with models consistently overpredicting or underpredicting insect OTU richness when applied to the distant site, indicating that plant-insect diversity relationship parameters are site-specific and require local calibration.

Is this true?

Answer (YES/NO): NO